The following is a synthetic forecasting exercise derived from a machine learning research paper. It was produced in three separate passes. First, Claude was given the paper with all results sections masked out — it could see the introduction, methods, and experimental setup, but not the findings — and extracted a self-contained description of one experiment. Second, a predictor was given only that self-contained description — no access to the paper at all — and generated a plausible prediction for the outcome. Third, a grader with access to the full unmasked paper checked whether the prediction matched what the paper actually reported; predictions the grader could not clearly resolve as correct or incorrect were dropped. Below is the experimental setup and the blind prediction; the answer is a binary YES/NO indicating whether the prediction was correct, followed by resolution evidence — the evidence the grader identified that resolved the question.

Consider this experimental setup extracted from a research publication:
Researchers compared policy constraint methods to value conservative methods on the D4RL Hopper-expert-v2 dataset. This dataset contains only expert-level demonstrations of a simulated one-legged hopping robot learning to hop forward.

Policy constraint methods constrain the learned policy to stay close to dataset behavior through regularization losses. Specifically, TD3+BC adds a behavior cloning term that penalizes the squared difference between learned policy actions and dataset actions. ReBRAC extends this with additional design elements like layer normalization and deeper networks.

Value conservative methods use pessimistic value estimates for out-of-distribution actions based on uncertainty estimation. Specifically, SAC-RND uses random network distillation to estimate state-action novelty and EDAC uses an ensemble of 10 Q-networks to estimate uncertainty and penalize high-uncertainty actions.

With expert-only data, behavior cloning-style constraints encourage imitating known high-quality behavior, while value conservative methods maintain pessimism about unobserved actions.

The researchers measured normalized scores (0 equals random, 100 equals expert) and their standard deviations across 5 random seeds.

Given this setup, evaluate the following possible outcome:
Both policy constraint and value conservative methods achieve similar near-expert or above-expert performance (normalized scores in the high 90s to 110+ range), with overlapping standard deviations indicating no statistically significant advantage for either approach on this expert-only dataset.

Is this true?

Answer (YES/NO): NO